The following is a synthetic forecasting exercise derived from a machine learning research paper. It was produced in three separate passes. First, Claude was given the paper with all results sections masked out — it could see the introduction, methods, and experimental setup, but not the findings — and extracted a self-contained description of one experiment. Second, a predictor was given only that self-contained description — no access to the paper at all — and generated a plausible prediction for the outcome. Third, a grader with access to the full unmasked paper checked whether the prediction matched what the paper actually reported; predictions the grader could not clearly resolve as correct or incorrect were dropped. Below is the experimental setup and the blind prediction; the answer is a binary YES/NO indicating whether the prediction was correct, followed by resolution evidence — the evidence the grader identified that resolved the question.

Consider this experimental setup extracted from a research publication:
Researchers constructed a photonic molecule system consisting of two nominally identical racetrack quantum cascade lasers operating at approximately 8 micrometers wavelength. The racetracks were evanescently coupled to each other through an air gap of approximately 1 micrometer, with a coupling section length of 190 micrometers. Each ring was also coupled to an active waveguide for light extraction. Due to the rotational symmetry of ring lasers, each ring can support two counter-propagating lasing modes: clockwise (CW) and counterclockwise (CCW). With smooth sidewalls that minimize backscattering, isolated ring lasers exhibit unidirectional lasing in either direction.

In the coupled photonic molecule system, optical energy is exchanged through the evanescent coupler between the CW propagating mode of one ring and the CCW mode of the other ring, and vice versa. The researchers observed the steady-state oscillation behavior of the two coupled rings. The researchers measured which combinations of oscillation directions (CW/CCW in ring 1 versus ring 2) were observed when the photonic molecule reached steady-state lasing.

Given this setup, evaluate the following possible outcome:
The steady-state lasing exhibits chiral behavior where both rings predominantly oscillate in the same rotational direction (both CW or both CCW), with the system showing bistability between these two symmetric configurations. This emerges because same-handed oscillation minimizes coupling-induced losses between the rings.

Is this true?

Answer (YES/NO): NO